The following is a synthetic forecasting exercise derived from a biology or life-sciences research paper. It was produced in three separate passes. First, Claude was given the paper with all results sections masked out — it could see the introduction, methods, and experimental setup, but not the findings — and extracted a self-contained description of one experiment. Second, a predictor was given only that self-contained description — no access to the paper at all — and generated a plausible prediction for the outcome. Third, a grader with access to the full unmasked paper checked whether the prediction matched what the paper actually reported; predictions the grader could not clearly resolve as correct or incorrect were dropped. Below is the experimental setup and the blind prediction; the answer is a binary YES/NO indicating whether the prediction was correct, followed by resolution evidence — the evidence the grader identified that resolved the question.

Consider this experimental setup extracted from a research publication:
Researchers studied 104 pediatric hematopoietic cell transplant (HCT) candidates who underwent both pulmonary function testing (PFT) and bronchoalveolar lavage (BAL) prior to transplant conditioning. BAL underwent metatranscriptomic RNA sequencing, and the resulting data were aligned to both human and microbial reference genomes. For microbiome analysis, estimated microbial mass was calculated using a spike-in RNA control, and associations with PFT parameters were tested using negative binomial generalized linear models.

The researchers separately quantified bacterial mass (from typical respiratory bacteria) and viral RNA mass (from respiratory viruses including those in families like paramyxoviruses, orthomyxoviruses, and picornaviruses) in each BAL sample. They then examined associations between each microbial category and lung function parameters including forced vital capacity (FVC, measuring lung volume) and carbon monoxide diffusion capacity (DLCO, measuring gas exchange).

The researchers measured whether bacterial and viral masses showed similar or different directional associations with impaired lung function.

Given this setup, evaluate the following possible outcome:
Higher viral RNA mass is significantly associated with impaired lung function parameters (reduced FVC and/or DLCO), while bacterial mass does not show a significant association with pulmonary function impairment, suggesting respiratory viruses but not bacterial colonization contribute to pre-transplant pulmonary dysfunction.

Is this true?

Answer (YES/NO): NO